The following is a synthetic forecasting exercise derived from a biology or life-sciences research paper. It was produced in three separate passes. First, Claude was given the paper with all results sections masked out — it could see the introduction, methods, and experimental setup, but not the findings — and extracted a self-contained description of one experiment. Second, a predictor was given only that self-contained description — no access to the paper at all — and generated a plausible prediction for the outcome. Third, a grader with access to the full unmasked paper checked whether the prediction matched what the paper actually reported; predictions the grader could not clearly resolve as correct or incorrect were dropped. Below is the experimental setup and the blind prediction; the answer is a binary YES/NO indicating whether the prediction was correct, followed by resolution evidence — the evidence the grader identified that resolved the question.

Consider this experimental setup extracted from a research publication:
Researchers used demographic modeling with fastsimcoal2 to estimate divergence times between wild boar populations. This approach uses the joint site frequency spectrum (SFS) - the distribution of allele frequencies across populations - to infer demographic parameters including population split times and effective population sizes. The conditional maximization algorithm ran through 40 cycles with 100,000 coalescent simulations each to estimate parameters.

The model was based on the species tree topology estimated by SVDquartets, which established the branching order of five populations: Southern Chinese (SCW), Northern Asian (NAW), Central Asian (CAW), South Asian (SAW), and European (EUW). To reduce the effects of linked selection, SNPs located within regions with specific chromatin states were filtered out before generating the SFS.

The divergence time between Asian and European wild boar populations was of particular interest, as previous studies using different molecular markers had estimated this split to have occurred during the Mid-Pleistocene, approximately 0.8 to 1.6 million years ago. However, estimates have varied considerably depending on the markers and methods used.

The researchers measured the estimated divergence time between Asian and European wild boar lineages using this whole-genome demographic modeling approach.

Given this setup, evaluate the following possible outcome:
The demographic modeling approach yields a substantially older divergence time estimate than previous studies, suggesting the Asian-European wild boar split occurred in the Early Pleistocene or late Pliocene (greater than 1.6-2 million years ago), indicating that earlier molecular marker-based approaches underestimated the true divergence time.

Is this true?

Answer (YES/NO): YES